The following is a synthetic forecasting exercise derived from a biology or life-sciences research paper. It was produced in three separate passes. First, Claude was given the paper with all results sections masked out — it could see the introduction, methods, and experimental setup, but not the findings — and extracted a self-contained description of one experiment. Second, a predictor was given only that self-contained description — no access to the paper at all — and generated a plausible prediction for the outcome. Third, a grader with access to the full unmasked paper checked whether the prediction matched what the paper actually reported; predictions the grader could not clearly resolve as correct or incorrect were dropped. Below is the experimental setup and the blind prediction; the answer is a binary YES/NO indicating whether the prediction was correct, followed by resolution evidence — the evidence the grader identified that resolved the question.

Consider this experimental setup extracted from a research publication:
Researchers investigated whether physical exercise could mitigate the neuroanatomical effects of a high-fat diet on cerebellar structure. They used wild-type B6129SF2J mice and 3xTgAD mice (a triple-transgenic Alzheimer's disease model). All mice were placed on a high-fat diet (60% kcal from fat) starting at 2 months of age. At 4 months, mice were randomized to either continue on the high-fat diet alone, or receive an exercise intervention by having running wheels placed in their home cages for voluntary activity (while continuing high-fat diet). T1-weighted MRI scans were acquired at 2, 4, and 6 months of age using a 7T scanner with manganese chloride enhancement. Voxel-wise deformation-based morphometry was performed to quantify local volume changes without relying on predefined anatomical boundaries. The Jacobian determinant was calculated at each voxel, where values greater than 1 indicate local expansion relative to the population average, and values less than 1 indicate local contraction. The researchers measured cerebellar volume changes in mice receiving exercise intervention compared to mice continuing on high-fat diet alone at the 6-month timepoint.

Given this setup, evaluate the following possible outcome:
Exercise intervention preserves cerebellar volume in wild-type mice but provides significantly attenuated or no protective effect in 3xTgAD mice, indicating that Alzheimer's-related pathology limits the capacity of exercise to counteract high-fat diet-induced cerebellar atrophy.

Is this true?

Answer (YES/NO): NO